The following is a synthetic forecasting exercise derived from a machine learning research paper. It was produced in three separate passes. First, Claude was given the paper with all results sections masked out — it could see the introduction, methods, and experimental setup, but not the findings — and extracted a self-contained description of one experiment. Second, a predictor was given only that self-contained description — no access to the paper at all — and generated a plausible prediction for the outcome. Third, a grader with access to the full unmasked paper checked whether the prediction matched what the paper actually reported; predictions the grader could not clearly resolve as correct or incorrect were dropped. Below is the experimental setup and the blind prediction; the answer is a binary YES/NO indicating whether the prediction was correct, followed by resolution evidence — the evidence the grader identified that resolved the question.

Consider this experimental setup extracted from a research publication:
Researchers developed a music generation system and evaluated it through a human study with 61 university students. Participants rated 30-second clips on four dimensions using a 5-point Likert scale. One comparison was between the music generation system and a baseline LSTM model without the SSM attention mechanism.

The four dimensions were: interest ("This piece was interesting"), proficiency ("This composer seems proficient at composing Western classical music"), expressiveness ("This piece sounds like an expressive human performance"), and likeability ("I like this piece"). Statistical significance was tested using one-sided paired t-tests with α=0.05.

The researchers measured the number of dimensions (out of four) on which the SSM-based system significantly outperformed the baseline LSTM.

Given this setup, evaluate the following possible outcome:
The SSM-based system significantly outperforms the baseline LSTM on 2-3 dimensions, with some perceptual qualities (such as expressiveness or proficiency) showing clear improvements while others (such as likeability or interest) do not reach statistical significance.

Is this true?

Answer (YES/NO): NO